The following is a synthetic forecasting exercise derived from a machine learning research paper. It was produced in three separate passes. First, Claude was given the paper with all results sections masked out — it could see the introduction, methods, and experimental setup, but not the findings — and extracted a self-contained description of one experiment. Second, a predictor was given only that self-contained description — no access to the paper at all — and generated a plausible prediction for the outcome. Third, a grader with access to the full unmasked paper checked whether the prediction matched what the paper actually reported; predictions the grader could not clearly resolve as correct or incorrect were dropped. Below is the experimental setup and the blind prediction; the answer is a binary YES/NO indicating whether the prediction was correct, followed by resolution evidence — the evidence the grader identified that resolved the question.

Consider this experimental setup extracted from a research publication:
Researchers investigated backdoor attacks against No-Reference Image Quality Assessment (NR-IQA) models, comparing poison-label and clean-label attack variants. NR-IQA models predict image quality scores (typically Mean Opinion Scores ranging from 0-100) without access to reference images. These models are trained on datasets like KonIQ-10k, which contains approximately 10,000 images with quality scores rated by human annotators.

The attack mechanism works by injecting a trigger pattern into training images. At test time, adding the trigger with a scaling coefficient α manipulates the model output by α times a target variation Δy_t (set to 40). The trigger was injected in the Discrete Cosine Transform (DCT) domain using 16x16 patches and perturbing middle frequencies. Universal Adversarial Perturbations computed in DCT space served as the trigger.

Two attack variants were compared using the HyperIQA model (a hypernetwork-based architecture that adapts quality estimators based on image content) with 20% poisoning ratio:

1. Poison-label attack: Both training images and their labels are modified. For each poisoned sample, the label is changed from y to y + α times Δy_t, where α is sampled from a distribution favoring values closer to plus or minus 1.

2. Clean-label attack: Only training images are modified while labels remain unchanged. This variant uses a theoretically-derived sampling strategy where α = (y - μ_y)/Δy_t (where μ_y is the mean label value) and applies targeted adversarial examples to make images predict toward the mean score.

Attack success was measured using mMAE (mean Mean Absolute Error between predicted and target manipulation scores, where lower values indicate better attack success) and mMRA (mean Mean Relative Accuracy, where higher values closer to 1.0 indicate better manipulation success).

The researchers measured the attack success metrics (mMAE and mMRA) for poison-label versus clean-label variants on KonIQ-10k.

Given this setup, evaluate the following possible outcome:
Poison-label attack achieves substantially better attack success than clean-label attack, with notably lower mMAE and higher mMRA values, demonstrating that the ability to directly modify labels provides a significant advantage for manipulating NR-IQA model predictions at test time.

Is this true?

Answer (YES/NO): YES